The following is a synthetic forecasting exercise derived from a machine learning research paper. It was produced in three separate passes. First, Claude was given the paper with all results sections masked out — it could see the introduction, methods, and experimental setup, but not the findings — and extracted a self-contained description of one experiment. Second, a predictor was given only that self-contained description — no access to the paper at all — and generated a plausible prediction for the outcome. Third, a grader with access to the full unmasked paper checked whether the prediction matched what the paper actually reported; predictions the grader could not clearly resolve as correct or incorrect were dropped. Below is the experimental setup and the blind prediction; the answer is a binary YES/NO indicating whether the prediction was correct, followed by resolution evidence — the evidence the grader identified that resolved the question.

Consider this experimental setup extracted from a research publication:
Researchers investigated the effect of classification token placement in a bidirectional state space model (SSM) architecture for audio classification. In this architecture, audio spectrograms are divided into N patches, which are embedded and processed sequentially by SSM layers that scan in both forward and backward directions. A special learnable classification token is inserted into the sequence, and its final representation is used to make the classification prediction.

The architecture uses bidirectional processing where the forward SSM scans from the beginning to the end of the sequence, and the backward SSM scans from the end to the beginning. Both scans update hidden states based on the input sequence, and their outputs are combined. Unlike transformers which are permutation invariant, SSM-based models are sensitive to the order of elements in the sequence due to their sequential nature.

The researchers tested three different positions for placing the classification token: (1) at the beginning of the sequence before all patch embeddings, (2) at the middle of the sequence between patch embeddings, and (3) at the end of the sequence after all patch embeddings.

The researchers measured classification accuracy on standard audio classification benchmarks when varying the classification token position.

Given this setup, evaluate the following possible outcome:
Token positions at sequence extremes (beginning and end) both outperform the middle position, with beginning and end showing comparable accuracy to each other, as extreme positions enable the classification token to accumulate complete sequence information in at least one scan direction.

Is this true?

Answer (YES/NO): NO